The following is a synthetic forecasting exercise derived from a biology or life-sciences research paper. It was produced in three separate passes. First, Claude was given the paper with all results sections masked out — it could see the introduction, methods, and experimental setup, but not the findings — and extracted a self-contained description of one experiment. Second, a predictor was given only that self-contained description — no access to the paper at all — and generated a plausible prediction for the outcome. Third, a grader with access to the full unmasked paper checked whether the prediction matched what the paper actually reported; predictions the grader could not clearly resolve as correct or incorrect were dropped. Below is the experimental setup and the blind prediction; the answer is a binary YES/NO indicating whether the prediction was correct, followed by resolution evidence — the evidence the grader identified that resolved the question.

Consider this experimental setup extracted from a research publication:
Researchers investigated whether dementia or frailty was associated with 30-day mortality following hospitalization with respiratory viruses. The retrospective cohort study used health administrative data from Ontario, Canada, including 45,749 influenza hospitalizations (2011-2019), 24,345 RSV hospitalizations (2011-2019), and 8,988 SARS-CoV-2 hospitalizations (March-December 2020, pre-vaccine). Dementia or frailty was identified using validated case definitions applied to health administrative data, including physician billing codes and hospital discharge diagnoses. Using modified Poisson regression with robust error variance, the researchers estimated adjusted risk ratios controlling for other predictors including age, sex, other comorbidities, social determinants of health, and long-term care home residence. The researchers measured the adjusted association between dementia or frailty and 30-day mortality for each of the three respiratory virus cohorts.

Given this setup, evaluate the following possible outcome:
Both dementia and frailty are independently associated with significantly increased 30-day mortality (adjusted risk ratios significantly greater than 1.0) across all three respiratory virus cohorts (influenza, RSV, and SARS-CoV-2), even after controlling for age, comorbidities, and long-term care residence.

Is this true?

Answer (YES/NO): NO